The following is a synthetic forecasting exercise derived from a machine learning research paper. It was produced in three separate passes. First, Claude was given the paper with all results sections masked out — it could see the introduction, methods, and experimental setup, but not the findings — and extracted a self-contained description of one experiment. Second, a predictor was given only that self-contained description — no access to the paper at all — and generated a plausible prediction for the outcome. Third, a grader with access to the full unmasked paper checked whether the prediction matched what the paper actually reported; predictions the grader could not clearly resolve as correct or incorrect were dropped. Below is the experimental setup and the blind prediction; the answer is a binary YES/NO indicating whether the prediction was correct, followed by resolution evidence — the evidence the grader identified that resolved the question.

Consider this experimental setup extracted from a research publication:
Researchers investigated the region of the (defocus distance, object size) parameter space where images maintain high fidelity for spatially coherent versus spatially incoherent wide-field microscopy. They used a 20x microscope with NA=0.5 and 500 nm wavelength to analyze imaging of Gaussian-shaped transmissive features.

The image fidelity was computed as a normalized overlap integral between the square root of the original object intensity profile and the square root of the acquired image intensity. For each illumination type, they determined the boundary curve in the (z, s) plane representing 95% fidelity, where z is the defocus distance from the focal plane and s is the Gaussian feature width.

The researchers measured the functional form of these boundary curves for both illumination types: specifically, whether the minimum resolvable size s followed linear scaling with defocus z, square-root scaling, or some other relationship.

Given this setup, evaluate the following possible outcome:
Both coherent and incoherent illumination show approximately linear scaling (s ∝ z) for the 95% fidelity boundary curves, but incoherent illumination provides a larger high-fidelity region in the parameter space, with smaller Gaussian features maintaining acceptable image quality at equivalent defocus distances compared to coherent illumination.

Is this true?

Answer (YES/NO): NO